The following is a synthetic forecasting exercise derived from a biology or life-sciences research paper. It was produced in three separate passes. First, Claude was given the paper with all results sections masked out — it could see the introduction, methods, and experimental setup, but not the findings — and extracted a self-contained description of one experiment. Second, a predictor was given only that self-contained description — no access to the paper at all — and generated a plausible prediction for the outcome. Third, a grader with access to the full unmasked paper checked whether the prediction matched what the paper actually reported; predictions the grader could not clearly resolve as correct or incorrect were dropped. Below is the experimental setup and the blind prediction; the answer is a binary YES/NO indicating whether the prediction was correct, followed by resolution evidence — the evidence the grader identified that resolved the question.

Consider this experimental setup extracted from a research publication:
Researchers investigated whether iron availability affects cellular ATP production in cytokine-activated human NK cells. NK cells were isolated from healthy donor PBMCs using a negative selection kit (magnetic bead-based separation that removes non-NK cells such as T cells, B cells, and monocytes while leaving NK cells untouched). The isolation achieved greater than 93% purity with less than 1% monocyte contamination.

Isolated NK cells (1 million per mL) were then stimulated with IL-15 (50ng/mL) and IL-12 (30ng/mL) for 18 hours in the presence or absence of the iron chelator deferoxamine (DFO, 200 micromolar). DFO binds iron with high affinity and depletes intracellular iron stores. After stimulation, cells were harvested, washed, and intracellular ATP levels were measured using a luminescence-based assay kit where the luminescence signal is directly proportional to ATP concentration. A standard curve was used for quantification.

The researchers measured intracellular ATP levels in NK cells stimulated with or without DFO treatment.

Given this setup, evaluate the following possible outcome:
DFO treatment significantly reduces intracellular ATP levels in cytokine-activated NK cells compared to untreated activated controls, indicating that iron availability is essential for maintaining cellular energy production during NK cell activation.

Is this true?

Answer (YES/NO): YES